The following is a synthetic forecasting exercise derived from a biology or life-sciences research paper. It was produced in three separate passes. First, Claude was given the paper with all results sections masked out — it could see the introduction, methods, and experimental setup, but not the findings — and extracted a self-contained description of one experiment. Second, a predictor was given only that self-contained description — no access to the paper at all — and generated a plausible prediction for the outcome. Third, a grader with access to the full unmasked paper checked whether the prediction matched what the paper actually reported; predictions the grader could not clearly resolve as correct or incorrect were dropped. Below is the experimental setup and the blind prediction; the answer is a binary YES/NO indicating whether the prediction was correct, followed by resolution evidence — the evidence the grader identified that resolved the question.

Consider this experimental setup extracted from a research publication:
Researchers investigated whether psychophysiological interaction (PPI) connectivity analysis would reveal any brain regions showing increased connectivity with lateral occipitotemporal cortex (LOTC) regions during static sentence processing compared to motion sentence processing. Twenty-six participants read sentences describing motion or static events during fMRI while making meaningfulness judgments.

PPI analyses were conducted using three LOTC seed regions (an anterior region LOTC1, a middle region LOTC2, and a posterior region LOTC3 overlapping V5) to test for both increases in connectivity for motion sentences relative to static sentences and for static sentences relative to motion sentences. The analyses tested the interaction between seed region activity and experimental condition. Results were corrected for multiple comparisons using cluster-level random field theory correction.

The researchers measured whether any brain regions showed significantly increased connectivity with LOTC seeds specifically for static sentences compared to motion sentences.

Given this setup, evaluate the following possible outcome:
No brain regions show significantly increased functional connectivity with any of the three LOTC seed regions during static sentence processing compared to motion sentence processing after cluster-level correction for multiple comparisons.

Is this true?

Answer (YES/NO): YES